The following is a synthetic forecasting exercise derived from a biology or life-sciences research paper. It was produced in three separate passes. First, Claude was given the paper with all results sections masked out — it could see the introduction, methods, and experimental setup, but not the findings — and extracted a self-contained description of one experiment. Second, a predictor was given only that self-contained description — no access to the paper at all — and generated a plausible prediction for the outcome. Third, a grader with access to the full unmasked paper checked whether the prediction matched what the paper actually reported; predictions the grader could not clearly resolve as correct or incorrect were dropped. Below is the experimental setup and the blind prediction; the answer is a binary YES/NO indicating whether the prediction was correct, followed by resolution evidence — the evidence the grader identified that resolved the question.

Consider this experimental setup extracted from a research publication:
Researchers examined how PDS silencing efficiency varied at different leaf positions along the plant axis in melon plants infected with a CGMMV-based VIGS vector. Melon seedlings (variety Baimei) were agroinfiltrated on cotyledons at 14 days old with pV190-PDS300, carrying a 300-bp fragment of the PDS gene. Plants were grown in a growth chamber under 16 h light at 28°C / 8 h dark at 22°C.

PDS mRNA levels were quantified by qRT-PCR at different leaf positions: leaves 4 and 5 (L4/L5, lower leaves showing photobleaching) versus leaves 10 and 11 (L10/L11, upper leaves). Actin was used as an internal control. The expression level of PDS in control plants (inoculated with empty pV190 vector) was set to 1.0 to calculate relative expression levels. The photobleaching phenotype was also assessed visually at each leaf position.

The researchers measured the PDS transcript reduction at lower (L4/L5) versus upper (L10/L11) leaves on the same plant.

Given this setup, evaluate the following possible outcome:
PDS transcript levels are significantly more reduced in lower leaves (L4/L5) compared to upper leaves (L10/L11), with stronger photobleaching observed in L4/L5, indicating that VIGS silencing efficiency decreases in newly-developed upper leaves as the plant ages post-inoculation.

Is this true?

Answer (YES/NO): YES